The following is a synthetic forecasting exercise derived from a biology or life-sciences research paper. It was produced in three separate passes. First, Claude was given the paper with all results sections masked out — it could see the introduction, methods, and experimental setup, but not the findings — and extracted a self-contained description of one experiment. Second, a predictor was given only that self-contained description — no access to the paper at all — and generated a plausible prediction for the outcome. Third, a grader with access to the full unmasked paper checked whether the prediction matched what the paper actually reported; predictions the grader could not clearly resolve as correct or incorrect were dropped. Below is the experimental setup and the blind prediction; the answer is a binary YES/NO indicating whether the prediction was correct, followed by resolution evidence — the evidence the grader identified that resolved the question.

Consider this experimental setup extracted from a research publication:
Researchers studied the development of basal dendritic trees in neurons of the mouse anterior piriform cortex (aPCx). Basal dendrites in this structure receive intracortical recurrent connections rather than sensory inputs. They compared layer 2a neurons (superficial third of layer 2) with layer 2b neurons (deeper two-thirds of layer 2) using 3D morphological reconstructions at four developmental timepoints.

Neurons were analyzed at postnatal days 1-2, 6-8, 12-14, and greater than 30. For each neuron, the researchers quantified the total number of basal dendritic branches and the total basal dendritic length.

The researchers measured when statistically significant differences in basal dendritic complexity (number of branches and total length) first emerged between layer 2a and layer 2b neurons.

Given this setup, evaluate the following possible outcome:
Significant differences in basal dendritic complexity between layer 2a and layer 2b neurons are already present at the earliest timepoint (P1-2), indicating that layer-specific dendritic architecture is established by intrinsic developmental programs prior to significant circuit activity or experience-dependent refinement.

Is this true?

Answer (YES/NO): NO